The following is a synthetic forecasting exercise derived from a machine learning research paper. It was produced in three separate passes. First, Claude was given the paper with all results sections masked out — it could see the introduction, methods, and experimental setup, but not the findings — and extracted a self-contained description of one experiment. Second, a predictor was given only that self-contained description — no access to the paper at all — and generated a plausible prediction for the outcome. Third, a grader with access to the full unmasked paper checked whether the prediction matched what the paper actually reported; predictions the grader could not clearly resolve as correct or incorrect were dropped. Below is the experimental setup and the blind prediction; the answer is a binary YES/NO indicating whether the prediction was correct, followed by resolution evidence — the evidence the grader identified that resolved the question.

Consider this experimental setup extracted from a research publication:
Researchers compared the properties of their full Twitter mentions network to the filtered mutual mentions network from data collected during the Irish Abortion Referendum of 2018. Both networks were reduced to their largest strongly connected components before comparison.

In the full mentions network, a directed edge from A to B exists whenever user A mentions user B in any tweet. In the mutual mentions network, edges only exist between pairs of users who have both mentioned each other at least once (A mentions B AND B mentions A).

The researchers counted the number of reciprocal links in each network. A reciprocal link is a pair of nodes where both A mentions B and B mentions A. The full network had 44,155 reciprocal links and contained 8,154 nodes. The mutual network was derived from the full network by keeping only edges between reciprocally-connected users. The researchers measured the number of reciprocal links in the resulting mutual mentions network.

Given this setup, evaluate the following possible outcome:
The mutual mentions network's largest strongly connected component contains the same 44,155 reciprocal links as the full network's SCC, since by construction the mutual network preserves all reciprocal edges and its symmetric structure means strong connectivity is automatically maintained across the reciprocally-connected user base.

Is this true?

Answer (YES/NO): NO